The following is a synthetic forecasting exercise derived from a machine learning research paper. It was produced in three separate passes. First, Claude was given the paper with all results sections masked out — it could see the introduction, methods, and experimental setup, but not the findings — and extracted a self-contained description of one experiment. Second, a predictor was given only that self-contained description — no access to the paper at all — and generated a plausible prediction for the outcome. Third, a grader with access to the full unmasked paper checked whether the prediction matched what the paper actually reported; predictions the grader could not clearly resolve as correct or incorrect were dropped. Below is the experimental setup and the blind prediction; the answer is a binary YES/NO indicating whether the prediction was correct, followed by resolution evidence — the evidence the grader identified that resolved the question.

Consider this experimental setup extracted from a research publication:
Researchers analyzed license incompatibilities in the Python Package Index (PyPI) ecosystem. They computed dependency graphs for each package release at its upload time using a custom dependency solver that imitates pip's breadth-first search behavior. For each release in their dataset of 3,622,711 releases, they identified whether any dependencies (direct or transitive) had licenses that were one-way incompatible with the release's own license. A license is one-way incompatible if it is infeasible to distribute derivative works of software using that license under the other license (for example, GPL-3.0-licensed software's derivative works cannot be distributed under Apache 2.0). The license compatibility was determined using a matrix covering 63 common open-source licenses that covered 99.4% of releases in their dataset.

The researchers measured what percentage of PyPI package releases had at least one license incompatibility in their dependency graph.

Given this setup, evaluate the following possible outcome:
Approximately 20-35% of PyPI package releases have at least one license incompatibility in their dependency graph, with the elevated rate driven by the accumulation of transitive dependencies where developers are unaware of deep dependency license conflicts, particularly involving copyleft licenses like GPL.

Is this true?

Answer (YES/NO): NO